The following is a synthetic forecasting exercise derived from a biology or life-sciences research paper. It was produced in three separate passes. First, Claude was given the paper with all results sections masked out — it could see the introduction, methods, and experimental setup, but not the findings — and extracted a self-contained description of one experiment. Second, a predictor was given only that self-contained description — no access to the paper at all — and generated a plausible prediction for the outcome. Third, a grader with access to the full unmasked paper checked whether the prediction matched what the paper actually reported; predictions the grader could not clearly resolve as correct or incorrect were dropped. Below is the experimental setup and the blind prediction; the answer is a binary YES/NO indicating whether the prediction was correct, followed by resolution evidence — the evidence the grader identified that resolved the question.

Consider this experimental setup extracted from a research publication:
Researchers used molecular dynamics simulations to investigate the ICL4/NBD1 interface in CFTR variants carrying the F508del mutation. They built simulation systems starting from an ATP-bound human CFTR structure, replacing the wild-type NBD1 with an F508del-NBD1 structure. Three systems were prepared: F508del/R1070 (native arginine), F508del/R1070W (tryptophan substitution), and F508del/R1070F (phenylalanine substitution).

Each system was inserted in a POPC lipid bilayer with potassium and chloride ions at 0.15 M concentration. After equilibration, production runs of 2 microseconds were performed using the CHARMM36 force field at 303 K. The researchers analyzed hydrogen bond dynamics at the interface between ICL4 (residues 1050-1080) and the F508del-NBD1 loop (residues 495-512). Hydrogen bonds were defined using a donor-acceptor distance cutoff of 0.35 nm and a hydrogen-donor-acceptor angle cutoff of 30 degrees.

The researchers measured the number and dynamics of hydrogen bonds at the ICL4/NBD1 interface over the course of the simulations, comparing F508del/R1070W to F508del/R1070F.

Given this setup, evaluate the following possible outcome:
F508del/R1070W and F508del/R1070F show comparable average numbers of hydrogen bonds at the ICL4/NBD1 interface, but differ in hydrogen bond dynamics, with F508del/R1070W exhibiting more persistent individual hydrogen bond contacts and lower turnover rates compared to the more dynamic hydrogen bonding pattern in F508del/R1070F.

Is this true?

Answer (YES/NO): NO